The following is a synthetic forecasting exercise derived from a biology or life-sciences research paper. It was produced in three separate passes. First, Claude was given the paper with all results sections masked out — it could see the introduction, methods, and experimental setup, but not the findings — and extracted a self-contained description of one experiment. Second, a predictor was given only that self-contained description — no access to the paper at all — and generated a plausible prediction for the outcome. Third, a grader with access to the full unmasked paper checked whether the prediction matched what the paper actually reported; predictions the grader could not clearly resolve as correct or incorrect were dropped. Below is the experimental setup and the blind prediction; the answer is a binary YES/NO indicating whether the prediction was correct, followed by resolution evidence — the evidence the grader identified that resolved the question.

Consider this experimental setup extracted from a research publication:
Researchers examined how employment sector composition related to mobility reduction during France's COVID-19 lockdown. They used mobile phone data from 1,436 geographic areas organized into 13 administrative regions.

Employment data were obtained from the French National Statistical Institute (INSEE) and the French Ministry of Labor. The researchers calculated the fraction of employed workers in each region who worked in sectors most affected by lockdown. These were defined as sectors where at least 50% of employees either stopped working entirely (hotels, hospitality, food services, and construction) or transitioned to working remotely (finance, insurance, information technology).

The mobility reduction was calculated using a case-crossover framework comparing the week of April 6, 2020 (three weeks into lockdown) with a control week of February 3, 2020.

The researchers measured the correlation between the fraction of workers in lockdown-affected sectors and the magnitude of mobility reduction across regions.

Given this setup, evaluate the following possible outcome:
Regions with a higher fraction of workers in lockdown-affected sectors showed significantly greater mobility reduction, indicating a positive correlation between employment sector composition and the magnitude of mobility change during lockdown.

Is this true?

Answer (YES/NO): YES